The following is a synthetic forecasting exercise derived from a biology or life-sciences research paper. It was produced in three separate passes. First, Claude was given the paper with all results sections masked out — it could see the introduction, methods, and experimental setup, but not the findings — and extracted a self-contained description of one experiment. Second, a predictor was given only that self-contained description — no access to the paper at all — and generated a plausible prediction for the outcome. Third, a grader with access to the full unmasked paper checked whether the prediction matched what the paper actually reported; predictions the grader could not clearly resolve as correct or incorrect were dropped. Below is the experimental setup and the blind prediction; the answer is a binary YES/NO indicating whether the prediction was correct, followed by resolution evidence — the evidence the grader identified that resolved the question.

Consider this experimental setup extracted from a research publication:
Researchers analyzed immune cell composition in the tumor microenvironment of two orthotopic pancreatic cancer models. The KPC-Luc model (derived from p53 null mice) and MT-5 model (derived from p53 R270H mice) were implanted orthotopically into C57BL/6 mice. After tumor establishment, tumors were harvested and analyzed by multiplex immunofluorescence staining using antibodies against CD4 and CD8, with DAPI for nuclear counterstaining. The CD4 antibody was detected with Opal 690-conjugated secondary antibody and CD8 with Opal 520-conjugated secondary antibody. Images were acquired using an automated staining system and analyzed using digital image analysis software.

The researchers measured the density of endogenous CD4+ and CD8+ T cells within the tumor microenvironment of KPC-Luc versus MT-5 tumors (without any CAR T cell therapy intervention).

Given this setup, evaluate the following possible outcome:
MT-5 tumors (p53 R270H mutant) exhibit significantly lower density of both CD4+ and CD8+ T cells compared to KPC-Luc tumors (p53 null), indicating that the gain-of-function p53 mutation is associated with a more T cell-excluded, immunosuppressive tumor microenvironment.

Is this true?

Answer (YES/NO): YES